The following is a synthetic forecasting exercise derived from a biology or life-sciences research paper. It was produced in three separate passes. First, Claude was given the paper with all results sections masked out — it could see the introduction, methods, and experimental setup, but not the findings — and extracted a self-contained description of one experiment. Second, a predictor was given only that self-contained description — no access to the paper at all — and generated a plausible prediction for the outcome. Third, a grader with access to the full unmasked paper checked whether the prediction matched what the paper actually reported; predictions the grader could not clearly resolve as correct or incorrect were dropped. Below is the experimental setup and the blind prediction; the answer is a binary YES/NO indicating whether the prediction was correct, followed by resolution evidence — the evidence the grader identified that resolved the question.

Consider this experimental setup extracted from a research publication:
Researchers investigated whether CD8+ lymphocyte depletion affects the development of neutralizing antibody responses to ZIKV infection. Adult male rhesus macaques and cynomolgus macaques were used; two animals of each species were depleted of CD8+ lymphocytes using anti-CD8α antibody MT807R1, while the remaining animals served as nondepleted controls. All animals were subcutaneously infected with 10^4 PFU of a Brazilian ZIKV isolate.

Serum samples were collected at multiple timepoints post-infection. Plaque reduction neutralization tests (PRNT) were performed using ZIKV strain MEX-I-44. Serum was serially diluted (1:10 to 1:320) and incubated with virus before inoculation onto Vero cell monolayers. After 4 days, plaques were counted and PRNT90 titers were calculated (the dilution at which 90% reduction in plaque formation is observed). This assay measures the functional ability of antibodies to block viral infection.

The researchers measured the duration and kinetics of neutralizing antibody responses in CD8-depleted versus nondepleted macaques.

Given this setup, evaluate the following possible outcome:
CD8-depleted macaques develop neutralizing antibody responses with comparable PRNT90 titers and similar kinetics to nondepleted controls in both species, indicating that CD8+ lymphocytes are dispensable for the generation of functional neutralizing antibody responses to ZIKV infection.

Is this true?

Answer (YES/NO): NO